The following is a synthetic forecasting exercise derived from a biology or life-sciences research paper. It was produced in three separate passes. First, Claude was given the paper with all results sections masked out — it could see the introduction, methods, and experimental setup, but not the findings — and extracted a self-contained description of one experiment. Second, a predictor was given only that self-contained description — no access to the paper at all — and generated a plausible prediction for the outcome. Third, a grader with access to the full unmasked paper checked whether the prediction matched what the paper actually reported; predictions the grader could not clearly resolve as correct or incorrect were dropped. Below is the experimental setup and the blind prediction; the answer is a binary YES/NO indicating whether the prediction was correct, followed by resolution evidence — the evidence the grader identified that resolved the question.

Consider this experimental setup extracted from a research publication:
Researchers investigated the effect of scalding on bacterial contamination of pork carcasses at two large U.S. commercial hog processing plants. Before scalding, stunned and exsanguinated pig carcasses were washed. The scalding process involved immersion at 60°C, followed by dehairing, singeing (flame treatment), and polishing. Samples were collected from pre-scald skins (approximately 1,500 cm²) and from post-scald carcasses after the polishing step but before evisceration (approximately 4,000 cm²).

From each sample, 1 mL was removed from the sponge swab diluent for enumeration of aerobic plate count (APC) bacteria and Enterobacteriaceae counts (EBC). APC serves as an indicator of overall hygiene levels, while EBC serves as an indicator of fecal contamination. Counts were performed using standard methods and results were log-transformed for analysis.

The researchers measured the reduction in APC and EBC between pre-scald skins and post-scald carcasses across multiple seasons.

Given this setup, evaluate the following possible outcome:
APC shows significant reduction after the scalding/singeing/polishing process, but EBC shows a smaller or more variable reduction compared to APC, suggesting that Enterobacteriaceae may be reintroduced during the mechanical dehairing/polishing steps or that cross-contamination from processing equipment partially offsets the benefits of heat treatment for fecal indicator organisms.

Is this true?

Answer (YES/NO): YES